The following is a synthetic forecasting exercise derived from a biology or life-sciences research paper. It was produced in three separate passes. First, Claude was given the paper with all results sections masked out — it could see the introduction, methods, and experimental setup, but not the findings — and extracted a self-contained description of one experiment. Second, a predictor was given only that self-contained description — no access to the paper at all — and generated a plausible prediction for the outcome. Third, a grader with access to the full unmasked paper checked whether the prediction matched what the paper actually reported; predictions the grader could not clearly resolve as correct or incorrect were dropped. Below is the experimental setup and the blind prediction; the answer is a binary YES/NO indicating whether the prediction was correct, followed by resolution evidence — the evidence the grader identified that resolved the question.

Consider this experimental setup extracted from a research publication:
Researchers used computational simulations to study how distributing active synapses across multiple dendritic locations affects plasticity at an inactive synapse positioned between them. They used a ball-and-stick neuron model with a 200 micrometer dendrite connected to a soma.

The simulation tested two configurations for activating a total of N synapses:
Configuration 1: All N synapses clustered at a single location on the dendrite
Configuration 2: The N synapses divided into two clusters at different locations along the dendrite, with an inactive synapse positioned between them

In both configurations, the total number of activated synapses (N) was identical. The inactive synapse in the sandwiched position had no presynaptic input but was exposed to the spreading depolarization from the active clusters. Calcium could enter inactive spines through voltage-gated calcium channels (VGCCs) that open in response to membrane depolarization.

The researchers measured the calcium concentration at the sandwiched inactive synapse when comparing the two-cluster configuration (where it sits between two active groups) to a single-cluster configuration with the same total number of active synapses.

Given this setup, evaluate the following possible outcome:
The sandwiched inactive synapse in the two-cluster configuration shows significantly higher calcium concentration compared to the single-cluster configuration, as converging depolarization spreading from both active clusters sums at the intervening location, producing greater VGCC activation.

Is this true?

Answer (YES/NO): NO